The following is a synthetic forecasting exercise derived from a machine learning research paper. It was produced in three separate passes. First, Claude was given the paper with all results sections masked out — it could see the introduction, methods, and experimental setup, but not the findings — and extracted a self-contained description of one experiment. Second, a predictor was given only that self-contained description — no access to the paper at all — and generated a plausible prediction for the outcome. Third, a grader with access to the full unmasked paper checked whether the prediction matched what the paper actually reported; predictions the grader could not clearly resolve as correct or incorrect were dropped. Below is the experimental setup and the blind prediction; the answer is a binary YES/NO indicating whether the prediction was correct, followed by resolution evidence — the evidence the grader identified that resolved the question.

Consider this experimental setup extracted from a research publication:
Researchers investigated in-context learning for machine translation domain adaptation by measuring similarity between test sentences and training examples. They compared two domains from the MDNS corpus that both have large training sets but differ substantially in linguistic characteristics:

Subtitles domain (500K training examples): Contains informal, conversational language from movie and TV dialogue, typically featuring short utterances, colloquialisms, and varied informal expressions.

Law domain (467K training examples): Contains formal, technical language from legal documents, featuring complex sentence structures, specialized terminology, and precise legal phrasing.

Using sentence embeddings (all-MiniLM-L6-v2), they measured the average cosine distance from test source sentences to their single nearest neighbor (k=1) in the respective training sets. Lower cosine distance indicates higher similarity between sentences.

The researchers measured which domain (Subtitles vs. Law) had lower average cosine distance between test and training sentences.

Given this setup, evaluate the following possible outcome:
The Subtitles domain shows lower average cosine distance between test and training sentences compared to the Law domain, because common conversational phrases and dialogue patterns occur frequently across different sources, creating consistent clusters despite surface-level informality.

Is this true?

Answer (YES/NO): NO